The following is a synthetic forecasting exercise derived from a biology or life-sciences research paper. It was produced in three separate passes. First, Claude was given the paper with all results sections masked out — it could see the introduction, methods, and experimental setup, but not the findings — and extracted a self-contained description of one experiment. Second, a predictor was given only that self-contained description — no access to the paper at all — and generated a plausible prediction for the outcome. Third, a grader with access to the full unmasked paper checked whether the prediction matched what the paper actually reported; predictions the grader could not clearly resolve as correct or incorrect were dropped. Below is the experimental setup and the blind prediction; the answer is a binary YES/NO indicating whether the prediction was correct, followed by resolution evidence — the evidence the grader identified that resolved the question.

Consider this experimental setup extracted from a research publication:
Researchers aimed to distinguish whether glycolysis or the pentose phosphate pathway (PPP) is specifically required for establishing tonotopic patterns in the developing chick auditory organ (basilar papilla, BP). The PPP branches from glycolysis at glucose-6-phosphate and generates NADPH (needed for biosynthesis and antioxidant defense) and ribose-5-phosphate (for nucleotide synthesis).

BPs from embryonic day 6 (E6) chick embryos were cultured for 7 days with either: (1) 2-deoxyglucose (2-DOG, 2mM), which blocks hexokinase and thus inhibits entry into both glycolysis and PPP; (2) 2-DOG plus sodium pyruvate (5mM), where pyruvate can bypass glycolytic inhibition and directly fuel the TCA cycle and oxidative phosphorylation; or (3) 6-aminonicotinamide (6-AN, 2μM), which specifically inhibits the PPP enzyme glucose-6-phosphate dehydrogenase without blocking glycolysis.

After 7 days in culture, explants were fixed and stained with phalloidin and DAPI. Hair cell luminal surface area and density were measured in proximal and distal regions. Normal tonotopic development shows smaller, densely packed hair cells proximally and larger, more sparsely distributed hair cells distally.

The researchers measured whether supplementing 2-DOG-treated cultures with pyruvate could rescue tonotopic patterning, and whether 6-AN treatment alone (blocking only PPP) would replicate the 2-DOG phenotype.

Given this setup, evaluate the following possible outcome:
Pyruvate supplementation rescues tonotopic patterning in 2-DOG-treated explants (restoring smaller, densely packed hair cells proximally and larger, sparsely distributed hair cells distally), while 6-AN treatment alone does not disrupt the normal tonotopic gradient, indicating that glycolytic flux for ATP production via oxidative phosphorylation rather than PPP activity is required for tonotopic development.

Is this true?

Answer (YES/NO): NO